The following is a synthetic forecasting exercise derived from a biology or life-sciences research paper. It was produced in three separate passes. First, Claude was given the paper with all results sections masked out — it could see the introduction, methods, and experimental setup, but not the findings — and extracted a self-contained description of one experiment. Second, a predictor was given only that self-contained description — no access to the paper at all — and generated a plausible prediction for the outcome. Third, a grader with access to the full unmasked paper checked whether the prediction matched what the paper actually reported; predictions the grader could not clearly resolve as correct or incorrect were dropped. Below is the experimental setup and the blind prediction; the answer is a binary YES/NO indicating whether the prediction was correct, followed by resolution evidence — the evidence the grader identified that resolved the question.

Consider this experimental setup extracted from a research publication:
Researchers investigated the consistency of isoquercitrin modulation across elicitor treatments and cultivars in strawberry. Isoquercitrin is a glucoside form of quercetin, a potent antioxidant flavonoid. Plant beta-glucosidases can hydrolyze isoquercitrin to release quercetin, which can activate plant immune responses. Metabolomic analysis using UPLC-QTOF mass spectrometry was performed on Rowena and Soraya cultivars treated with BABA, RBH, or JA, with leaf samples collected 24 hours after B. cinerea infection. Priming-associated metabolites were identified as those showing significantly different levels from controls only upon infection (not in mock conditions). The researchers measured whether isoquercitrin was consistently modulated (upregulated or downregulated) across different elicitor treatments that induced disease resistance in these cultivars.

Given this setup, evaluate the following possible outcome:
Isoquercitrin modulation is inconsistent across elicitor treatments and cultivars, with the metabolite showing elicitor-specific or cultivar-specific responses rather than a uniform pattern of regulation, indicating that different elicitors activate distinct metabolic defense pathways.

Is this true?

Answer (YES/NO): NO